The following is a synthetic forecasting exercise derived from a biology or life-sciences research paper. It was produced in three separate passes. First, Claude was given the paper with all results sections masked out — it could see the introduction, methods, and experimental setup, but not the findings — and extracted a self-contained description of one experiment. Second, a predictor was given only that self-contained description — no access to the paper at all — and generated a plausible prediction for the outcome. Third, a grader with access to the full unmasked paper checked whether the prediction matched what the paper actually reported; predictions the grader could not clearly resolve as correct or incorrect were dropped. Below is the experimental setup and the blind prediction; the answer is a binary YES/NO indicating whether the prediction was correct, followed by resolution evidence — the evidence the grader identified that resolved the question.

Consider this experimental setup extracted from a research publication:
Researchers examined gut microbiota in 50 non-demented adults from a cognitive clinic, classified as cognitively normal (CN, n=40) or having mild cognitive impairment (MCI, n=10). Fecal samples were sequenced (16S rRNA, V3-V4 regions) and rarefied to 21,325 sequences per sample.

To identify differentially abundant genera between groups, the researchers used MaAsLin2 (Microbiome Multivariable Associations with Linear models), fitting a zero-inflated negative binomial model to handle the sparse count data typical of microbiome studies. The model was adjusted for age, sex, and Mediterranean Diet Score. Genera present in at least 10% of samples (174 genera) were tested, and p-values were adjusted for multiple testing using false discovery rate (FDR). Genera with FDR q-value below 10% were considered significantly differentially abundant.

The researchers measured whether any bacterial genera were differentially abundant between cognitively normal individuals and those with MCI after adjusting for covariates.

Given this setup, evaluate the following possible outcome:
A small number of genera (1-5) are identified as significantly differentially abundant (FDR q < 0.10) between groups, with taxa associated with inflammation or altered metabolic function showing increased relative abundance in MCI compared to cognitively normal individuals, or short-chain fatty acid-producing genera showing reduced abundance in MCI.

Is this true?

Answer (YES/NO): NO